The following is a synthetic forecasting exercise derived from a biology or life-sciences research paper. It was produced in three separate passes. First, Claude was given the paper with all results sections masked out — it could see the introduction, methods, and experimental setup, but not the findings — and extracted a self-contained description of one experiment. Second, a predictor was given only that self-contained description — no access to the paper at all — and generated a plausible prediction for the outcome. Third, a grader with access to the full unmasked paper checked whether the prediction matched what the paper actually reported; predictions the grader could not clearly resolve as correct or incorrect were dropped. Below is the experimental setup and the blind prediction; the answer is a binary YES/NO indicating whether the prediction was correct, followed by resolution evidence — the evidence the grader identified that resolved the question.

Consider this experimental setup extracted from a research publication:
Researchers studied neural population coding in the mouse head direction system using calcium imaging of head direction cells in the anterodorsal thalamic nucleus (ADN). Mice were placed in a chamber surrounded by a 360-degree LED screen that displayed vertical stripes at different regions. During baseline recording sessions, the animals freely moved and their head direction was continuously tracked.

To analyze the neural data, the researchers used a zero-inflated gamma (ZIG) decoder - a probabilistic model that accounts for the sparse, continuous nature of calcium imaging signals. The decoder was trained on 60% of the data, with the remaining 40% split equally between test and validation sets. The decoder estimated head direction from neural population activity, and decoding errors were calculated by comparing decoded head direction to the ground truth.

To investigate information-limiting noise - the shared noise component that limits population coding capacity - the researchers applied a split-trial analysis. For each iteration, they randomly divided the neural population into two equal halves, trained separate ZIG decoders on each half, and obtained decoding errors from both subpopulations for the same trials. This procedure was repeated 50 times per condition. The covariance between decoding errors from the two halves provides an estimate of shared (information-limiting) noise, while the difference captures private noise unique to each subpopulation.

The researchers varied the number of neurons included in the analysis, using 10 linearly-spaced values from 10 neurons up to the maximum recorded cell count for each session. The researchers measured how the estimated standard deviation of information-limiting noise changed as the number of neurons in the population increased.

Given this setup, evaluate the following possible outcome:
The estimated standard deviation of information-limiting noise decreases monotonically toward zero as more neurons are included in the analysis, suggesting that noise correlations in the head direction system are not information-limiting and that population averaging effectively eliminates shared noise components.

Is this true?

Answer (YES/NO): NO